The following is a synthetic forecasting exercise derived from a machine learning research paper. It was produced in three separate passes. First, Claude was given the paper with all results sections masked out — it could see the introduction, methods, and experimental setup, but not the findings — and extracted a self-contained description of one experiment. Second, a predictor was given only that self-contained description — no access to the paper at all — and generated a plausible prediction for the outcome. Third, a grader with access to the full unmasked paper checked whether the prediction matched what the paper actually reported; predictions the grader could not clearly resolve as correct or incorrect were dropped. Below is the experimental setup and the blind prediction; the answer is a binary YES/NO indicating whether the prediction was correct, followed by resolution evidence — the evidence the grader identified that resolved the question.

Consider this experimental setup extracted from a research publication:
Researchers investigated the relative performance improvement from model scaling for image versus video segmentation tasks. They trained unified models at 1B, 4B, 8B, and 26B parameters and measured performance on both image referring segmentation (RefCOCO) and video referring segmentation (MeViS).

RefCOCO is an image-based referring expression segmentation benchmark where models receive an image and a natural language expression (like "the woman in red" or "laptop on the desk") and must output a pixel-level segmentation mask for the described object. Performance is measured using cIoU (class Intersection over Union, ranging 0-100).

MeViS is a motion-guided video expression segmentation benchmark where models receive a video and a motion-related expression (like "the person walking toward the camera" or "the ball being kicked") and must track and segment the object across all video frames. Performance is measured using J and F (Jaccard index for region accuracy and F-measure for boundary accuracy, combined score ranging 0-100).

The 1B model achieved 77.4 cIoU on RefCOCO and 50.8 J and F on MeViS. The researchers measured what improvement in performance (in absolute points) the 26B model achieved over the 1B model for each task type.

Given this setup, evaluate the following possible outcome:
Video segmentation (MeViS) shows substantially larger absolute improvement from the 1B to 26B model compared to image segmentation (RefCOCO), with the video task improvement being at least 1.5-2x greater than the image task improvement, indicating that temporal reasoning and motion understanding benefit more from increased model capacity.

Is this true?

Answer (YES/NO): NO